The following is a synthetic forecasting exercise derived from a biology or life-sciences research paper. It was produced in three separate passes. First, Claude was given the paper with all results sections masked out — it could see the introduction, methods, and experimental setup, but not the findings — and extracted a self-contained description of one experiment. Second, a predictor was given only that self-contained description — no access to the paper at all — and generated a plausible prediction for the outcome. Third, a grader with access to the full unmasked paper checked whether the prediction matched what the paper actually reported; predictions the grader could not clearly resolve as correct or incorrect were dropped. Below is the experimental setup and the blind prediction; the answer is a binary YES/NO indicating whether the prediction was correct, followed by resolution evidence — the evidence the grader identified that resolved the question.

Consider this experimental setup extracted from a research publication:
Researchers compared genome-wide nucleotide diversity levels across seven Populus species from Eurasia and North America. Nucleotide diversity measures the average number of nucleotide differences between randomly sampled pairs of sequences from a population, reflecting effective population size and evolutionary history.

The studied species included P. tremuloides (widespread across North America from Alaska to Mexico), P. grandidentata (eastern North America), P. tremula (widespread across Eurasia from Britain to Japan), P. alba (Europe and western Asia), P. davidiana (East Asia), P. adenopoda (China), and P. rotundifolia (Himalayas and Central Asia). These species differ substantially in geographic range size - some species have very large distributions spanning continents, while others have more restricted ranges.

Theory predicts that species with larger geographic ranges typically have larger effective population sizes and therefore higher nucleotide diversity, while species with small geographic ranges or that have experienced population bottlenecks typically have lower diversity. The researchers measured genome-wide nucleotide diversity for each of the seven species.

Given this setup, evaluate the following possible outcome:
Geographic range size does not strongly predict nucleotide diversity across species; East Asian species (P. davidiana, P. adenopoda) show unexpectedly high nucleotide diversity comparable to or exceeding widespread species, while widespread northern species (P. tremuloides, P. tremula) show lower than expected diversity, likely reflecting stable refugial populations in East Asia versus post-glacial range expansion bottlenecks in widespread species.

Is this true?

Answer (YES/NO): NO